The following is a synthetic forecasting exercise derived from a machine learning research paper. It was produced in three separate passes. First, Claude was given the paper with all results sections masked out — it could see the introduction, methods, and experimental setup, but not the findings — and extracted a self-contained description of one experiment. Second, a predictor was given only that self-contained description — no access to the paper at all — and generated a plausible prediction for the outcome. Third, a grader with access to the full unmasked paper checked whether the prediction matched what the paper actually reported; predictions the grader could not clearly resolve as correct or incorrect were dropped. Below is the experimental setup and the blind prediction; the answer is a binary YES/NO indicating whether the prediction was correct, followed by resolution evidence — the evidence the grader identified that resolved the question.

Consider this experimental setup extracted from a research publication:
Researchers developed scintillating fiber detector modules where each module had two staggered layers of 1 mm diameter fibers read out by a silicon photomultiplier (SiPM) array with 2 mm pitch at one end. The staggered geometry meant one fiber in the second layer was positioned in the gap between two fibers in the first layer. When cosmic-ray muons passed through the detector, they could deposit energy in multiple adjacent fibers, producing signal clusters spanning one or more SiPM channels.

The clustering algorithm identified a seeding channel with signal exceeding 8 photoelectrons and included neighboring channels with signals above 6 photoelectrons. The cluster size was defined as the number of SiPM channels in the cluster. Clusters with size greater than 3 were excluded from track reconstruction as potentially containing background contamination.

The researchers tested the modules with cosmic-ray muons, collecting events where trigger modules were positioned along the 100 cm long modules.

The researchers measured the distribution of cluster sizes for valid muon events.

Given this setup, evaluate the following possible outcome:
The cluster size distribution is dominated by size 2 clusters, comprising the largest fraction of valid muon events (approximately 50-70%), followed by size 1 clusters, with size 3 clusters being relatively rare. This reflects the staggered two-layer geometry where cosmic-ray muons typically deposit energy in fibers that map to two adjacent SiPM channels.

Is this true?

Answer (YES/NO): NO